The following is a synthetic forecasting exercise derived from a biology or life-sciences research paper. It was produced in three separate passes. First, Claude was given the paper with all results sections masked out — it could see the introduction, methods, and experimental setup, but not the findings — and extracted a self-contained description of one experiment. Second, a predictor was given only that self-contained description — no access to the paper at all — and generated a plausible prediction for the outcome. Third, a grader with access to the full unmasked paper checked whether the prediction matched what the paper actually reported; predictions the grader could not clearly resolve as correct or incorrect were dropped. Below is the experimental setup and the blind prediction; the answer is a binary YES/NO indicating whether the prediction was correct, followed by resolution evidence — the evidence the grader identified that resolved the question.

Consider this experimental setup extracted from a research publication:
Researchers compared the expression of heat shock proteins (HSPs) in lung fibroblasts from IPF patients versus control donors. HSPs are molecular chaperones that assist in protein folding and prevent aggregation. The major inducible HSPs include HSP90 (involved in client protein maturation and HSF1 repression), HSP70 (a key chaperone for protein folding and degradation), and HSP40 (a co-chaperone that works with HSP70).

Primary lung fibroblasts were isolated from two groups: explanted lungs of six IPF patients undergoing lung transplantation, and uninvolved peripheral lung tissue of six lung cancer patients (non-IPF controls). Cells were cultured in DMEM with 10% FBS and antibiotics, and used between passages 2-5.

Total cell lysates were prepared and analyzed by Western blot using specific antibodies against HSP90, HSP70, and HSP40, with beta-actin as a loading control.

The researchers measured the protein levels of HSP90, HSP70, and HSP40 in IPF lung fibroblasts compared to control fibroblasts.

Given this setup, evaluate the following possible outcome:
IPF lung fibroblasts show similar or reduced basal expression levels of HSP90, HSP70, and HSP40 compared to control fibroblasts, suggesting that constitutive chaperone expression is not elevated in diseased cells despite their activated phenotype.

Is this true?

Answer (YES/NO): YES